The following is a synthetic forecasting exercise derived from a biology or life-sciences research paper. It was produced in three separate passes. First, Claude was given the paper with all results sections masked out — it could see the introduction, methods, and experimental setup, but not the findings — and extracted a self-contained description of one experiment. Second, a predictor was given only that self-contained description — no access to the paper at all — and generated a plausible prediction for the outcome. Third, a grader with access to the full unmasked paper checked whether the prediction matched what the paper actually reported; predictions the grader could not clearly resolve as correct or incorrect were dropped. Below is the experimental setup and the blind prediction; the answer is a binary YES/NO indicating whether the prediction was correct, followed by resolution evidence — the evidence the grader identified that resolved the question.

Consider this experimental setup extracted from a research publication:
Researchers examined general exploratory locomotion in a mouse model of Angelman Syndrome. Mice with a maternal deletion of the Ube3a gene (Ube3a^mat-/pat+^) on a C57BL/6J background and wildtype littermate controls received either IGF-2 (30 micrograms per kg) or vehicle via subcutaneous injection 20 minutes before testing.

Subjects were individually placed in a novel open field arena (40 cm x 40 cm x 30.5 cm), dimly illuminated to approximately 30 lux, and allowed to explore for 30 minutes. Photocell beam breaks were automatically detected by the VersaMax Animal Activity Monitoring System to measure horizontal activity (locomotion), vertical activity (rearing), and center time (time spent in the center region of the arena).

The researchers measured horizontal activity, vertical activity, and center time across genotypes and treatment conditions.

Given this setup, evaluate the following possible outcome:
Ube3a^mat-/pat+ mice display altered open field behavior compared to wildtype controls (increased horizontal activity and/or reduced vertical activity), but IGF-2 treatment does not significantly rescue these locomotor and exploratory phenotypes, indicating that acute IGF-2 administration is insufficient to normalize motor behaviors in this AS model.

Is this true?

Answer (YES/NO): NO